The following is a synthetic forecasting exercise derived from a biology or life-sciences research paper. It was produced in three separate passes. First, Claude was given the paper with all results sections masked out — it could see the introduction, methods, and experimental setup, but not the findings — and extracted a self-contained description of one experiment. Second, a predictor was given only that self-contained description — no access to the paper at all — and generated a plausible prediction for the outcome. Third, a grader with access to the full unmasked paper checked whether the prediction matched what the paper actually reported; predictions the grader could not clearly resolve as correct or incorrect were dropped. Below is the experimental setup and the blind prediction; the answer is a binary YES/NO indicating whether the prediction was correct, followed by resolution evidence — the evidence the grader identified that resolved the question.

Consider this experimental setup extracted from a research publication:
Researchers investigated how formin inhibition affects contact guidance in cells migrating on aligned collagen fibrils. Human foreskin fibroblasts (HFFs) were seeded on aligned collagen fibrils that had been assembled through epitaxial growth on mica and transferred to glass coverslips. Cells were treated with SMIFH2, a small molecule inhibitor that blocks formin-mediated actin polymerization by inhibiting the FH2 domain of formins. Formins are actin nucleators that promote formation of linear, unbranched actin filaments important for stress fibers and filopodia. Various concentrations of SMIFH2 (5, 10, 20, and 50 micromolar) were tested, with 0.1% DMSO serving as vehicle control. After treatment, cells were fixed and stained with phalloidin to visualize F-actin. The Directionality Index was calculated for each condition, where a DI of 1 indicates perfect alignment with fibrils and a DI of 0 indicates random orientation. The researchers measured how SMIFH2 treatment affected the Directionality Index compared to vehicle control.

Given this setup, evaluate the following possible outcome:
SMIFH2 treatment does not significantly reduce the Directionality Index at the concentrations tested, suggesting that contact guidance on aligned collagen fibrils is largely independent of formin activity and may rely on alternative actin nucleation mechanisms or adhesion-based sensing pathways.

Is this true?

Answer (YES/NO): NO